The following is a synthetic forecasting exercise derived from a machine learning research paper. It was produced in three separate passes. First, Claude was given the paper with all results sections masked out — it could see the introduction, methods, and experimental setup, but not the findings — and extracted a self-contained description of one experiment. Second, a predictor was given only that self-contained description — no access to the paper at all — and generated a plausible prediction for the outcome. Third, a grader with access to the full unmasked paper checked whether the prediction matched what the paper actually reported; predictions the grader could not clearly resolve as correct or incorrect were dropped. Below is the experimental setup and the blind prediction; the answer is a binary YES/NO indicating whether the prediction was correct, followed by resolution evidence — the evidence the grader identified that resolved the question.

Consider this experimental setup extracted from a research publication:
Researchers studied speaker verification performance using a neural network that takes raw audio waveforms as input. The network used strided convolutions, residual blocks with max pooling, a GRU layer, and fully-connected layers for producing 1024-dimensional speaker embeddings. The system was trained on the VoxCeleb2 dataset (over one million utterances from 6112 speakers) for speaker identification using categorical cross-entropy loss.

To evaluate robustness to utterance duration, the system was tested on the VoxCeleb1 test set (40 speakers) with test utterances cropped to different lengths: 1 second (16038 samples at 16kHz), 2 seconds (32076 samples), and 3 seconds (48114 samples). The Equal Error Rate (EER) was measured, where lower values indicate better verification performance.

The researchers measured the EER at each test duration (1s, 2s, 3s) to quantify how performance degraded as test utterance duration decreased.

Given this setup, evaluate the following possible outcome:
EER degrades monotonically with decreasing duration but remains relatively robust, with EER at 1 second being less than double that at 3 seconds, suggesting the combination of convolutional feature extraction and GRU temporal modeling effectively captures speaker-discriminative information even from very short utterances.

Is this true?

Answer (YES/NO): NO